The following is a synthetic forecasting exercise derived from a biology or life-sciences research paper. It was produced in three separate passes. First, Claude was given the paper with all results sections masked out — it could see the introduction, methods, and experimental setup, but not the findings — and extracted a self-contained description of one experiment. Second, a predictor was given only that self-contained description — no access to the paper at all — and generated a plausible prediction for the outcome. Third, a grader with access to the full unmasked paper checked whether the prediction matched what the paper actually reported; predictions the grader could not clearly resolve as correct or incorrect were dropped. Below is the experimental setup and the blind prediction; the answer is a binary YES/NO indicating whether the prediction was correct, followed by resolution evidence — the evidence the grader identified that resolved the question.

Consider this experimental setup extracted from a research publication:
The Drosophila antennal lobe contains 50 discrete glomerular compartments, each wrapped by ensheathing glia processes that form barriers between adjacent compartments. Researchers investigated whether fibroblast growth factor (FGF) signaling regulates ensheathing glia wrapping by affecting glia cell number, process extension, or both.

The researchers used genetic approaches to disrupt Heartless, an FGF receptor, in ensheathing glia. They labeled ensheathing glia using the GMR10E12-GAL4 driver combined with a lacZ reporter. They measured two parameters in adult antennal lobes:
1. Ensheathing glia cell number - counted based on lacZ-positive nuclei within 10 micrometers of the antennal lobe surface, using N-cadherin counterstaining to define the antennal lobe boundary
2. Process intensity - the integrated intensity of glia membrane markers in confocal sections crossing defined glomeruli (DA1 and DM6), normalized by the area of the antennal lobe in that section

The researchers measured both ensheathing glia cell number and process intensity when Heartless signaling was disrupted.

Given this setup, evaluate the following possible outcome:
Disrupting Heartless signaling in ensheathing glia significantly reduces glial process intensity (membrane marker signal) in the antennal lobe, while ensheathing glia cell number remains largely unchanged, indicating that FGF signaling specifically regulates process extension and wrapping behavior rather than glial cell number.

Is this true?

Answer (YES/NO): NO